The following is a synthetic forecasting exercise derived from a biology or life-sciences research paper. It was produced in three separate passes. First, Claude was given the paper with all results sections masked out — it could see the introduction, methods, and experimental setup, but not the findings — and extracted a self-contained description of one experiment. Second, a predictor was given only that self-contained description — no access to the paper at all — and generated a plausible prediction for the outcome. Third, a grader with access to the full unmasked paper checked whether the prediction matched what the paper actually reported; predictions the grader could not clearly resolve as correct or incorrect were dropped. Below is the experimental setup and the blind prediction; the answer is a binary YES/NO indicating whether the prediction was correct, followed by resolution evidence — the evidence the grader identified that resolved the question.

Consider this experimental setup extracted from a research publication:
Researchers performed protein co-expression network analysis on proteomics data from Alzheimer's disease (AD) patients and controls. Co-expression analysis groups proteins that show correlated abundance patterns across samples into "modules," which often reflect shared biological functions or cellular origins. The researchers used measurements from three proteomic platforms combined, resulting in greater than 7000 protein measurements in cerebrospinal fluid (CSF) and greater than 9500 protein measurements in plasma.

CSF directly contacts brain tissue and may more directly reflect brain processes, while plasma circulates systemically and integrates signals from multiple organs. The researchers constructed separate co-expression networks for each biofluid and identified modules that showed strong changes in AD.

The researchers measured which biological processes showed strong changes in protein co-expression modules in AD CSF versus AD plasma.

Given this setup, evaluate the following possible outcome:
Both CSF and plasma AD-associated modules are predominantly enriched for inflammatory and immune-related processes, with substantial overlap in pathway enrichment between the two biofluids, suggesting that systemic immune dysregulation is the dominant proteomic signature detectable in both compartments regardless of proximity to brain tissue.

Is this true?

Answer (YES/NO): NO